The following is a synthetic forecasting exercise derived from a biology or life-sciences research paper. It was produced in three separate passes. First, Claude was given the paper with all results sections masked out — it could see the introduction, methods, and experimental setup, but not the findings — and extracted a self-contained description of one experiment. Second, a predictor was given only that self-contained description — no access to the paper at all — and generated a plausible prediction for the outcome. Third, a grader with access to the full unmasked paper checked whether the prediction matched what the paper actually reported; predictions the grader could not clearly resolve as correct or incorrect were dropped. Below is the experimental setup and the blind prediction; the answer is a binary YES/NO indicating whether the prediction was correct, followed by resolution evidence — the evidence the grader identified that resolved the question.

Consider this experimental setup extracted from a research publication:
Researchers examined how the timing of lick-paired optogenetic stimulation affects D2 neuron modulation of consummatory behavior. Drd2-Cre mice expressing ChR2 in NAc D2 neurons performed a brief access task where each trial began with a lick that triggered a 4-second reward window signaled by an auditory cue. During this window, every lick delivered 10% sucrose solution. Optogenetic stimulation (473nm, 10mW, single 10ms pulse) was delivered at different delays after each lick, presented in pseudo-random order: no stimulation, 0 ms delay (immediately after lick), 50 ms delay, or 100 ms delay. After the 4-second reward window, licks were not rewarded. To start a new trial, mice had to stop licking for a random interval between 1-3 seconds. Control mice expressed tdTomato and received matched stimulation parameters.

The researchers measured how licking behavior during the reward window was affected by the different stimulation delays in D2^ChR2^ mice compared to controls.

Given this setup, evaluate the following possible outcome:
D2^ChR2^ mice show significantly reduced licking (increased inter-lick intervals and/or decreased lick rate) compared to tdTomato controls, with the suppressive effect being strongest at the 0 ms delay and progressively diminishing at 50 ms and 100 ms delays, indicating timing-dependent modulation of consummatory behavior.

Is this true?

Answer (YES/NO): NO